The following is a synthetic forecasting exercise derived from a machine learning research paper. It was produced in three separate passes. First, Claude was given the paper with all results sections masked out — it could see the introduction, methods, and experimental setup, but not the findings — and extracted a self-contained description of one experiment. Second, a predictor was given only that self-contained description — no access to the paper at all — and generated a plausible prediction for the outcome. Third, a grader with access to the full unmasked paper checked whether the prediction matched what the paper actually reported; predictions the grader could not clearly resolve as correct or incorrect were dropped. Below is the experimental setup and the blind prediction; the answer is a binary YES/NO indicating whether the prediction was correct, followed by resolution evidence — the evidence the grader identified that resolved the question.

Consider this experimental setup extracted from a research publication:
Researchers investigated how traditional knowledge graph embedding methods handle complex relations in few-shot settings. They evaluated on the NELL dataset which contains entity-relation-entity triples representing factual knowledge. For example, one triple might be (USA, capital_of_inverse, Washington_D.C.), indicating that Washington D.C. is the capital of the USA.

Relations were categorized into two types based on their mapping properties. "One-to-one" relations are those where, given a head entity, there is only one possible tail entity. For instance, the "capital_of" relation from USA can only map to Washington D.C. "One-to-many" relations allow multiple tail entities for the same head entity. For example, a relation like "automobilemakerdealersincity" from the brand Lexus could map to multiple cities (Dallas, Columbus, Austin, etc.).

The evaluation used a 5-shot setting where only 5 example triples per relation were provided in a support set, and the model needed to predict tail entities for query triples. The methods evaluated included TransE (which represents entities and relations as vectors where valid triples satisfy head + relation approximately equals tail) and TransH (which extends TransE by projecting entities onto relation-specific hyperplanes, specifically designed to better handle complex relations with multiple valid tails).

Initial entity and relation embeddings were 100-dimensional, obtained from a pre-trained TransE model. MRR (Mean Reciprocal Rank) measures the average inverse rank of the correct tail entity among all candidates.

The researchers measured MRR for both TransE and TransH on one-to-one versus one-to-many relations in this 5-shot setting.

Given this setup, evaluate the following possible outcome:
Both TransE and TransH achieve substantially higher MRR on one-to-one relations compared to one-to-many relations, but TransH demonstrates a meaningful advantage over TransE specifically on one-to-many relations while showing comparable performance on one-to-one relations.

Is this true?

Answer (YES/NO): NO